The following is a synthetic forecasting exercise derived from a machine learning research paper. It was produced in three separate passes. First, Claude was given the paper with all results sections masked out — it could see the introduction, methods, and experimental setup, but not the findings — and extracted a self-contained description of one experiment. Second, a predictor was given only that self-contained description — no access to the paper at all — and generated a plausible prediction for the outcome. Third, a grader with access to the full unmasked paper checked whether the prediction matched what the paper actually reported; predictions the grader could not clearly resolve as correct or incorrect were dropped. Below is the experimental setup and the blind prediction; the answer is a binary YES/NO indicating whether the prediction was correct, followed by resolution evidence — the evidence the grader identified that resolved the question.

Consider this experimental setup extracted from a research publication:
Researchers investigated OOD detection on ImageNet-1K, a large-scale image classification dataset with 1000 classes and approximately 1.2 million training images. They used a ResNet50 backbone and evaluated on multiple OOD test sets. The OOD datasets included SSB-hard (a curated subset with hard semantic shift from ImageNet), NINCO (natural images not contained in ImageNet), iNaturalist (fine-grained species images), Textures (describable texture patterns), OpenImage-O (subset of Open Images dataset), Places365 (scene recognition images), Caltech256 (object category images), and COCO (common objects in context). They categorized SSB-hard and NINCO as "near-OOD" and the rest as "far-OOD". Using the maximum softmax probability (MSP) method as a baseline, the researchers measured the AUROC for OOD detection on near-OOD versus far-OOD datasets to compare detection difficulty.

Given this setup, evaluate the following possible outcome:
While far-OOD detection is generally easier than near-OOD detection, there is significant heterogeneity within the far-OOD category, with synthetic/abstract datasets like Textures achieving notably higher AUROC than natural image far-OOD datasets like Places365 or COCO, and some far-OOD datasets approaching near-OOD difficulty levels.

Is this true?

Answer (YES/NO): NO